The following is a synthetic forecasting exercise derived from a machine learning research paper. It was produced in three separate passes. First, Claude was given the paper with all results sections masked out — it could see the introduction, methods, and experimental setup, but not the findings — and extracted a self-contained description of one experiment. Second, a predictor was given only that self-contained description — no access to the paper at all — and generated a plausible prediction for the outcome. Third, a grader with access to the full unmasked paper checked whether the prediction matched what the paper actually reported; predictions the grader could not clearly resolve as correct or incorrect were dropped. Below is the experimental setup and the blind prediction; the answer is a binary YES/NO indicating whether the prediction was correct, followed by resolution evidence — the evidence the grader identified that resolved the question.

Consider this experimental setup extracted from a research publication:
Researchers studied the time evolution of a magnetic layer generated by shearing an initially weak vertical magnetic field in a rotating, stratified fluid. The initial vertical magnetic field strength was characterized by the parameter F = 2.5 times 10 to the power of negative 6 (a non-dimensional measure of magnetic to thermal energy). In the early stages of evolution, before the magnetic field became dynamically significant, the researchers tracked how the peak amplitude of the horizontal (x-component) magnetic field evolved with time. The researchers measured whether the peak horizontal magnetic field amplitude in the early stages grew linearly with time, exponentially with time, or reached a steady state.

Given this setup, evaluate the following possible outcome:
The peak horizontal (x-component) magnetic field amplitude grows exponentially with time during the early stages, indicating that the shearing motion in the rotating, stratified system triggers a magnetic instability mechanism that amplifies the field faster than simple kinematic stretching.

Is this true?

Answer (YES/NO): NO